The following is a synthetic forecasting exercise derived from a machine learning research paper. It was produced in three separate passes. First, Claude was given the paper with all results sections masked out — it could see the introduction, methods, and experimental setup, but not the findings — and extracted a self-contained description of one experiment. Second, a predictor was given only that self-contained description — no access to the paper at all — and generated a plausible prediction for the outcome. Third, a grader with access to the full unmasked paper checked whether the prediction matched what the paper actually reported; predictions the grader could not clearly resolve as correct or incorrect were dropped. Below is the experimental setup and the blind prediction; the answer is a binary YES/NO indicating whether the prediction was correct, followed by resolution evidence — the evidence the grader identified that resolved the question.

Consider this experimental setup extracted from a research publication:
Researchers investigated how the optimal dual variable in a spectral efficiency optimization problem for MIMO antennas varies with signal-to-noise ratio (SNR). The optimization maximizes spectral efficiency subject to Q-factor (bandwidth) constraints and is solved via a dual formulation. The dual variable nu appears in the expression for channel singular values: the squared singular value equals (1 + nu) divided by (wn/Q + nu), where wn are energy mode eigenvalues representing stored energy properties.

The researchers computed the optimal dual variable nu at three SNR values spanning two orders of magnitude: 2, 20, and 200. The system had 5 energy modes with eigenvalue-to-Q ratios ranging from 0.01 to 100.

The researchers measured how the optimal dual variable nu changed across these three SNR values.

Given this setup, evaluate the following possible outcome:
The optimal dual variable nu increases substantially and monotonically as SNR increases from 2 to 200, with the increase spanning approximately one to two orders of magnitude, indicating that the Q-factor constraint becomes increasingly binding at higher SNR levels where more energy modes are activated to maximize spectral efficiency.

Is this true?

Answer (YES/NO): NO